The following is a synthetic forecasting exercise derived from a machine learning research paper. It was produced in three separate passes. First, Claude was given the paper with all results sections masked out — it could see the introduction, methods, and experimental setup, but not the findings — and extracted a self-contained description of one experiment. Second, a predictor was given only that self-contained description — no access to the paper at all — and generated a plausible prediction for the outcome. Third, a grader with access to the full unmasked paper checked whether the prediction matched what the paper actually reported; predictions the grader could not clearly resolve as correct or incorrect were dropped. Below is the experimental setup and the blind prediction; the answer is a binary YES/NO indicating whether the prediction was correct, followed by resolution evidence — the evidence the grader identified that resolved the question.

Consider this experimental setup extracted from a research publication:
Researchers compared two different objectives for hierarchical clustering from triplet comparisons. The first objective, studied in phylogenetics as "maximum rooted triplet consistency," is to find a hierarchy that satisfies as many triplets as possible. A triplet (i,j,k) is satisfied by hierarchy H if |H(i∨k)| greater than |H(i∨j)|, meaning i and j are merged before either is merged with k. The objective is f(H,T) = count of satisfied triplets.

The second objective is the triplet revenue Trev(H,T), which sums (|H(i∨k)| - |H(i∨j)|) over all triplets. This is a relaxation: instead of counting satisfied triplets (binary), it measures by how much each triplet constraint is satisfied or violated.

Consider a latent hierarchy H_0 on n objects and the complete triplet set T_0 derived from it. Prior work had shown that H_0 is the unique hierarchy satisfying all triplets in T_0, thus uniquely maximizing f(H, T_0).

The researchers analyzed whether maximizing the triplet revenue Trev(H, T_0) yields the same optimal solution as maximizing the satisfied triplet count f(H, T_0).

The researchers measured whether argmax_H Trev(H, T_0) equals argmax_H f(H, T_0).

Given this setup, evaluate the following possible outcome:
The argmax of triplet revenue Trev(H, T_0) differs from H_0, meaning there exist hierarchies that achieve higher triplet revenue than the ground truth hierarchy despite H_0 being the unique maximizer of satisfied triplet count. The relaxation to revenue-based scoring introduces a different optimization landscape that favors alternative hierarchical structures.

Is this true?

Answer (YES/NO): NO